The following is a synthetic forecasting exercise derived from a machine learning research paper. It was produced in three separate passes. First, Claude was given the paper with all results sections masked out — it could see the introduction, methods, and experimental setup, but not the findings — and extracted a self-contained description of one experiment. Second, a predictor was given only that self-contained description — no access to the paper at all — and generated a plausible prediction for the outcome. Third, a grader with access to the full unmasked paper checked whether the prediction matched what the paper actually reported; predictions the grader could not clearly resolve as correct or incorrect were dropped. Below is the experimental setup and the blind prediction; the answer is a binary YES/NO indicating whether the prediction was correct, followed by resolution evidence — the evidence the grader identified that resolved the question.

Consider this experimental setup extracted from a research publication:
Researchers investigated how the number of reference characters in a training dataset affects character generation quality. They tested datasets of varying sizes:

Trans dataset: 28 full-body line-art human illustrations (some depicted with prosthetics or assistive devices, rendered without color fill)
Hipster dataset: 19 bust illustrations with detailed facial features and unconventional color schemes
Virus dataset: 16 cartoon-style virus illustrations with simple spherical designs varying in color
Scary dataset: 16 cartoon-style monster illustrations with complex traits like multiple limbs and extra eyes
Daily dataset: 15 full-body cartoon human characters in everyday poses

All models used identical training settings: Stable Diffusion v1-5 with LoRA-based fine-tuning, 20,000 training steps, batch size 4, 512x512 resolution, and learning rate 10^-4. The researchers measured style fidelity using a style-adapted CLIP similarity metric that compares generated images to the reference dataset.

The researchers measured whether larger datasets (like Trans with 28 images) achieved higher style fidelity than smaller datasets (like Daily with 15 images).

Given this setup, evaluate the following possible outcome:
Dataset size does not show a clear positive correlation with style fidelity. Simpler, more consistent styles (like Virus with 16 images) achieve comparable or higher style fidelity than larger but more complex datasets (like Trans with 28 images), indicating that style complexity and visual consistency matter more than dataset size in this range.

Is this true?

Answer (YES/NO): NO